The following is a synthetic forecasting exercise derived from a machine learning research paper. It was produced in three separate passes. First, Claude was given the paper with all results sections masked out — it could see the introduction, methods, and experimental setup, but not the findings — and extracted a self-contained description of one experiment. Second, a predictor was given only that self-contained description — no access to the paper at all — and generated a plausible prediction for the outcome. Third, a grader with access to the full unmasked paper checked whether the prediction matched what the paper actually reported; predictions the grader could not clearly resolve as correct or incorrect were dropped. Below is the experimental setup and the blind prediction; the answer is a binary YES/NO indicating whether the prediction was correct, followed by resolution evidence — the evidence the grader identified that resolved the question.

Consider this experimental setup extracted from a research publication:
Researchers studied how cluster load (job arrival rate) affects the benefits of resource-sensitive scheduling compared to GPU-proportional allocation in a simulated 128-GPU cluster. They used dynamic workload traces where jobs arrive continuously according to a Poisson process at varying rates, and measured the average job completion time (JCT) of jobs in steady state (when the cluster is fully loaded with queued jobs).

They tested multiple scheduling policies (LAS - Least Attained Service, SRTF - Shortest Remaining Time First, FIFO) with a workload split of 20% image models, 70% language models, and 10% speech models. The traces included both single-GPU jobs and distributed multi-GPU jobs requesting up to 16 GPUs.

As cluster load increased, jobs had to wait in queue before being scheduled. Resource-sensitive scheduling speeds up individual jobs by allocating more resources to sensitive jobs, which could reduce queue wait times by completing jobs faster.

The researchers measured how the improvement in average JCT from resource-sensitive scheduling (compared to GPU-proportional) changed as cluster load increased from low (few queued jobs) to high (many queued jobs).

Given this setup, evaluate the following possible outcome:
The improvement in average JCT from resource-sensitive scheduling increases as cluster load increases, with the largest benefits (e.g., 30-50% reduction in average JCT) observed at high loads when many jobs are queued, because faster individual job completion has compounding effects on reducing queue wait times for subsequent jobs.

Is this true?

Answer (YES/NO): NO